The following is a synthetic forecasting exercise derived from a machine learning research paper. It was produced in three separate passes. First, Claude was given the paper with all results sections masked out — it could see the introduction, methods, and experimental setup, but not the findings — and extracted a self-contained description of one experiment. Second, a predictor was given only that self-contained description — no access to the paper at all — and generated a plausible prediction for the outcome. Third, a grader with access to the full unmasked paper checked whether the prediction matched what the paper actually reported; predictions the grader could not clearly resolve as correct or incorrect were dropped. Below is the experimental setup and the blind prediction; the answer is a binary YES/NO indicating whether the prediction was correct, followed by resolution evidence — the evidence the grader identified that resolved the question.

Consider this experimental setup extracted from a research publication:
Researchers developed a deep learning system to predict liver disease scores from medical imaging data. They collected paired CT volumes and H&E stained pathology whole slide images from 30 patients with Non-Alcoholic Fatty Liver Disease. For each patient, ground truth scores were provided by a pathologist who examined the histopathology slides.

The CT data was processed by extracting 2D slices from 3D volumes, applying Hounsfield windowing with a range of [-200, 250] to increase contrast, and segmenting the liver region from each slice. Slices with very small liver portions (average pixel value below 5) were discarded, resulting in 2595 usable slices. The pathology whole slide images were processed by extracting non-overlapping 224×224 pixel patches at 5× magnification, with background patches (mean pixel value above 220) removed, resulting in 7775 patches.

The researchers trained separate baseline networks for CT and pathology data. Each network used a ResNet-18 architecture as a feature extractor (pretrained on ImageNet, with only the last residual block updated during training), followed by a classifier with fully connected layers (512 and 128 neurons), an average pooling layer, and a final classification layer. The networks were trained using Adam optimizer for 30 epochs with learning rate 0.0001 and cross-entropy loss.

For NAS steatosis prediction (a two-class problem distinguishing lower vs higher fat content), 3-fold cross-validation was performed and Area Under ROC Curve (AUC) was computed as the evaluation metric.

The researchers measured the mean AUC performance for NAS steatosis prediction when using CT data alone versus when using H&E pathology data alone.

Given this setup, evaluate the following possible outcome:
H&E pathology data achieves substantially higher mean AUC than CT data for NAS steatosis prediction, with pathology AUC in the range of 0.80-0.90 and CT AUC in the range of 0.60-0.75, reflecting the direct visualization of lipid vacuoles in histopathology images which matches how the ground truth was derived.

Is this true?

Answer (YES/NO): NO